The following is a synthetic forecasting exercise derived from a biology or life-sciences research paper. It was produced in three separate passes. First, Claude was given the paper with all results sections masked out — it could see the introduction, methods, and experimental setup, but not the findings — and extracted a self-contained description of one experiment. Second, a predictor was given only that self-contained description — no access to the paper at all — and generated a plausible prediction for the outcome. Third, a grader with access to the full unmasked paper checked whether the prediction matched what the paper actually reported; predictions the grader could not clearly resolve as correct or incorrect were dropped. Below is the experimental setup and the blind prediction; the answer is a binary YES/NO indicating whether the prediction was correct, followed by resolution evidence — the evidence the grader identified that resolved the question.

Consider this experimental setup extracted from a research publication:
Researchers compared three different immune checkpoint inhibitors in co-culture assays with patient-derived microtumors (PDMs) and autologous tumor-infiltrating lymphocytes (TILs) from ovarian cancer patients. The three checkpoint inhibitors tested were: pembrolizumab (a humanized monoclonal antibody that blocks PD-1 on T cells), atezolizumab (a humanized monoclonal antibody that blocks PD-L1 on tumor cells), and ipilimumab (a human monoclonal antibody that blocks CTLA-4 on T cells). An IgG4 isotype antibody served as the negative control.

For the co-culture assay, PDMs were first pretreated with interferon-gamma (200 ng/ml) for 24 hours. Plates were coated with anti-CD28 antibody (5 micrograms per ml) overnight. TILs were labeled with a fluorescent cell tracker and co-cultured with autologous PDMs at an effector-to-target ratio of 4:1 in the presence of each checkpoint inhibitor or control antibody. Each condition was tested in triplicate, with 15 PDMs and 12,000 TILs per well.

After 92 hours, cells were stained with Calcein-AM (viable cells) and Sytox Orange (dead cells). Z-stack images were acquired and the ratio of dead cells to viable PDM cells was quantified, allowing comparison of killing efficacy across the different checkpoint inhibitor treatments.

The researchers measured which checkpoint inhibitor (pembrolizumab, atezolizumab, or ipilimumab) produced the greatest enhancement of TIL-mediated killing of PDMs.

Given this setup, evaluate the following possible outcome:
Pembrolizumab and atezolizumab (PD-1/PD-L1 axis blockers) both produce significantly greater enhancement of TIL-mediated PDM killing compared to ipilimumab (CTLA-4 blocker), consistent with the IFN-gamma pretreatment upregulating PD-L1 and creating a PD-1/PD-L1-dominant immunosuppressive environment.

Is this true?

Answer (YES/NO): NO